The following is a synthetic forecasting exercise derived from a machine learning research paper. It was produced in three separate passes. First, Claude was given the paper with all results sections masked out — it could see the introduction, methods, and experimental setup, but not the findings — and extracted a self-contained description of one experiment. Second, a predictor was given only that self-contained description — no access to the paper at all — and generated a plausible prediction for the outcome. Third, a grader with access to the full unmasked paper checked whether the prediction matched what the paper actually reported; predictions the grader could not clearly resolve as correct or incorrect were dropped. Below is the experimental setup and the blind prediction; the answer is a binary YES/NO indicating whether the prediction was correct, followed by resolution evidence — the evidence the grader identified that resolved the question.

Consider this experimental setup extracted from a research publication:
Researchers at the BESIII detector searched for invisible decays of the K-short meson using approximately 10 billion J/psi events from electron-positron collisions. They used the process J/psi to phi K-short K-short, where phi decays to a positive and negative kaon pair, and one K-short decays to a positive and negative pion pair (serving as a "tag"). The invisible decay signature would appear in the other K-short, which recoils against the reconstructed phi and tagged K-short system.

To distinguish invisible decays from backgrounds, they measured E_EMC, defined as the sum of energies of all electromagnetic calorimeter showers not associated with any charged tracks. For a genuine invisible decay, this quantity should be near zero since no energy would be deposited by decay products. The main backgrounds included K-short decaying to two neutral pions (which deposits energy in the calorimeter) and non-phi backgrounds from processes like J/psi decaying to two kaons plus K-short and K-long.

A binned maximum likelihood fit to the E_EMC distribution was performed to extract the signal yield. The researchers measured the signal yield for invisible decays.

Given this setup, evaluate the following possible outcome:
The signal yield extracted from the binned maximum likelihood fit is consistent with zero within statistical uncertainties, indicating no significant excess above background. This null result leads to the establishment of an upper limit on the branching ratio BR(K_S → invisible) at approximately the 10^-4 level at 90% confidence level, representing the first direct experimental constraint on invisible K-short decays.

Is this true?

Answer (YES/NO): YES